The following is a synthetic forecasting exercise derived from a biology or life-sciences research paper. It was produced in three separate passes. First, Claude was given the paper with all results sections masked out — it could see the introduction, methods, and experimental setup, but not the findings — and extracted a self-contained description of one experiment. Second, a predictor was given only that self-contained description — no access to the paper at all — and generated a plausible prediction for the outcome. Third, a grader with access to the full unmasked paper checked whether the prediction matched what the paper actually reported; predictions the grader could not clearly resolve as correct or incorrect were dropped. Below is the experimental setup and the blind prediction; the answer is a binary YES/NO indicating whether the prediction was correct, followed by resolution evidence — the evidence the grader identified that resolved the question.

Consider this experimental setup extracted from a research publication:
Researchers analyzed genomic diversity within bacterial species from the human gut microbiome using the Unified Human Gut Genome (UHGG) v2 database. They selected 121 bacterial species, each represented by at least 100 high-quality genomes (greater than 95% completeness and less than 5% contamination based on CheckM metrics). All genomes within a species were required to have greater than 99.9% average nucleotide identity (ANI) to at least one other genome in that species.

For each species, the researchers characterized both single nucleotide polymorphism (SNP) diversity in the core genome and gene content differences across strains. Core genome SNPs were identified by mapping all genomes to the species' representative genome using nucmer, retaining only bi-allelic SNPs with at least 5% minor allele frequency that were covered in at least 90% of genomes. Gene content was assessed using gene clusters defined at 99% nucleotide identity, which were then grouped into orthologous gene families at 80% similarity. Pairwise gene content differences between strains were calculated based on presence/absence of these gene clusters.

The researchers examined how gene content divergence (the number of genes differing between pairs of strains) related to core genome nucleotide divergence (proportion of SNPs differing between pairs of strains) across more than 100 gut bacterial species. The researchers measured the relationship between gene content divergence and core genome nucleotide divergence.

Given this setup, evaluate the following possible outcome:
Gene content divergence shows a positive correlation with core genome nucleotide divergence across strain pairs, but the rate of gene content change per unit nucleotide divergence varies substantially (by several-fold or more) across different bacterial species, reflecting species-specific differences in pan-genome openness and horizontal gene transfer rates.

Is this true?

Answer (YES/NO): YES